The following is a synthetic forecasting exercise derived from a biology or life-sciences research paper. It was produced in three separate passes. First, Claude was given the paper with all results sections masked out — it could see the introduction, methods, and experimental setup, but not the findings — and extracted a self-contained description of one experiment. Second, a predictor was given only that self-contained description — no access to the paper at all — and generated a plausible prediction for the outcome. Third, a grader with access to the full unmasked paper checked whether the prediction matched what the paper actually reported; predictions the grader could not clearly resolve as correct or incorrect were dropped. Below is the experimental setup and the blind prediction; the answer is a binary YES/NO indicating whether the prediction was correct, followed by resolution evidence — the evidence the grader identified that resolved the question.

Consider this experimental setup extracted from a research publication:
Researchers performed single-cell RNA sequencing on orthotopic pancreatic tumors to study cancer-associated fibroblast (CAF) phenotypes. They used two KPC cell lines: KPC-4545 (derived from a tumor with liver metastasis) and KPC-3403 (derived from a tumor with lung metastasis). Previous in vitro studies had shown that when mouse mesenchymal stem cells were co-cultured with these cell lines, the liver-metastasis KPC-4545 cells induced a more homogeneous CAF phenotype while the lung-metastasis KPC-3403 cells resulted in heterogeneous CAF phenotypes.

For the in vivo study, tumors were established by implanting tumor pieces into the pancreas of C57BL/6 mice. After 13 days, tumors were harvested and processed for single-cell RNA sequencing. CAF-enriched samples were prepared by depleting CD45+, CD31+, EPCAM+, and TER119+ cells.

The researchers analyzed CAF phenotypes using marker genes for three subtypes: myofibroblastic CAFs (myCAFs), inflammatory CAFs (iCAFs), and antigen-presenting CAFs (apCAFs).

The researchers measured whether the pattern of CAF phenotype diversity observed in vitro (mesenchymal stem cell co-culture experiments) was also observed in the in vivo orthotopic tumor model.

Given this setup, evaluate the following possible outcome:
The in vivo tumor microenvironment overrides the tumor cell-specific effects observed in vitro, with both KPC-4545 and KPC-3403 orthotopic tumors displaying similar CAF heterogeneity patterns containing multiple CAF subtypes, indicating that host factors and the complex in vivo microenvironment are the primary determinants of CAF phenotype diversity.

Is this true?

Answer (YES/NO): NO